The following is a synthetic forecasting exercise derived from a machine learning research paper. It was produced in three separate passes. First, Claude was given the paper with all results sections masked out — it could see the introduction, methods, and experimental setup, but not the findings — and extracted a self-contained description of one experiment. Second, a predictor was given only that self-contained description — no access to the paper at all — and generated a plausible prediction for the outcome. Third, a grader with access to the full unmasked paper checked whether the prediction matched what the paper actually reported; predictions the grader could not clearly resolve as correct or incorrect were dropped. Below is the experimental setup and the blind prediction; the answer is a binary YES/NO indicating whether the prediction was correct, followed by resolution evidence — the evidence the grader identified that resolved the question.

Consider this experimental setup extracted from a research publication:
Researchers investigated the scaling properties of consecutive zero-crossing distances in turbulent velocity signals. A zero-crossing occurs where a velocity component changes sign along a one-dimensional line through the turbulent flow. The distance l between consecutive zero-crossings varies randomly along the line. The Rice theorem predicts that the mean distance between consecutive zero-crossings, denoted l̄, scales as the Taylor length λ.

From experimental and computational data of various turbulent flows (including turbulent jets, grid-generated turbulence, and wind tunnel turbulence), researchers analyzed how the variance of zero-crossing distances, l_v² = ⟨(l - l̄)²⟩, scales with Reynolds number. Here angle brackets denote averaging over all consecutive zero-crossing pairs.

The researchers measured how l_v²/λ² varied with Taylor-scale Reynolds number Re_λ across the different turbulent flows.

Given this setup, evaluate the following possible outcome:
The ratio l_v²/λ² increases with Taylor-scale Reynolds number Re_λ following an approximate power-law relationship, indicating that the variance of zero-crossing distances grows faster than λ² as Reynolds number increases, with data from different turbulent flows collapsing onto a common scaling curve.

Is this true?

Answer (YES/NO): YES